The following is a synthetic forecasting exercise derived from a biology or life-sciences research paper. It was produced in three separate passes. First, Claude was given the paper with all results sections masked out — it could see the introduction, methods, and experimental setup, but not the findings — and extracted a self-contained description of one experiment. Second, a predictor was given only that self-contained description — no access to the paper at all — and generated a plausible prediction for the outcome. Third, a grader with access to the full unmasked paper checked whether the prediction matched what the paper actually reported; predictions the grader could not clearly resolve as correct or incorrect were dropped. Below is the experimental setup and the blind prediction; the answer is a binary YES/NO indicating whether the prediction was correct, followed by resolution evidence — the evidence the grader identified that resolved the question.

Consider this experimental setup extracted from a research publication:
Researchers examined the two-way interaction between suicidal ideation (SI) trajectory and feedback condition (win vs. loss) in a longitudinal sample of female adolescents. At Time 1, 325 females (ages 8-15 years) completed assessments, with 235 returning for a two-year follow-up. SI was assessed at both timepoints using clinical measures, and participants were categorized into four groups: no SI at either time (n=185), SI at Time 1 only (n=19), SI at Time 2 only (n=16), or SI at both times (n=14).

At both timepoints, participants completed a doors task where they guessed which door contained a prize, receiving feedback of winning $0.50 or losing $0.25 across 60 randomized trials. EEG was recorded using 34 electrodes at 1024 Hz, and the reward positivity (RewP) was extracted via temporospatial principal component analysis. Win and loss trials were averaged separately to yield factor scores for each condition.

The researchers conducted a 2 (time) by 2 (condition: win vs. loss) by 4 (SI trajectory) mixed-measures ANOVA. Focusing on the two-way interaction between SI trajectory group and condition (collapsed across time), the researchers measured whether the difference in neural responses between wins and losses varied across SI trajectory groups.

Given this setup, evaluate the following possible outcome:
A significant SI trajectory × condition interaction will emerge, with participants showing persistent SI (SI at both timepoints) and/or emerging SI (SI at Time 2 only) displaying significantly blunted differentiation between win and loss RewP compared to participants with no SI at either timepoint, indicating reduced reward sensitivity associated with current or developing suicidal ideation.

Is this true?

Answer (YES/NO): NO